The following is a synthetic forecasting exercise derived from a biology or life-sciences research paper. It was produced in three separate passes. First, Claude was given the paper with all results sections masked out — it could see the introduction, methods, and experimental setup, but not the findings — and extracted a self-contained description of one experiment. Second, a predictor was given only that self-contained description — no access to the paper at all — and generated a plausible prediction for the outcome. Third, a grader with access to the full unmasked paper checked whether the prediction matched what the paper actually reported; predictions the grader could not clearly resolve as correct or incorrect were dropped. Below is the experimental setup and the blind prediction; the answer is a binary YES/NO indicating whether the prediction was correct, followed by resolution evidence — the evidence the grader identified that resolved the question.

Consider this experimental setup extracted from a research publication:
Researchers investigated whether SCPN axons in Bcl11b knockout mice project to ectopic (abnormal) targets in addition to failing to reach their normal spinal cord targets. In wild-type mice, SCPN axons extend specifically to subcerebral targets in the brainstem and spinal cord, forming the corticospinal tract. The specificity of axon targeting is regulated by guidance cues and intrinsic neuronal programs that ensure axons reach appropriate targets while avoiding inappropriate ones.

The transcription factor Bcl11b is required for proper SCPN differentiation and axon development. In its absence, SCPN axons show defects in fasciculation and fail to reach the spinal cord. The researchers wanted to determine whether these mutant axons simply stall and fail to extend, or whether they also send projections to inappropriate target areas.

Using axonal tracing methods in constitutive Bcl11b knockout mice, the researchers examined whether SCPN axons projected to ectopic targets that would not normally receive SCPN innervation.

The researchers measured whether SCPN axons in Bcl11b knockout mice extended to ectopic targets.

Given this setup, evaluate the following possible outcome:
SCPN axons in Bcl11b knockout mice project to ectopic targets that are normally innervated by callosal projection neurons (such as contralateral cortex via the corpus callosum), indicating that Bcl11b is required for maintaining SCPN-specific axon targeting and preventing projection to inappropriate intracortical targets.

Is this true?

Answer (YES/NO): NO